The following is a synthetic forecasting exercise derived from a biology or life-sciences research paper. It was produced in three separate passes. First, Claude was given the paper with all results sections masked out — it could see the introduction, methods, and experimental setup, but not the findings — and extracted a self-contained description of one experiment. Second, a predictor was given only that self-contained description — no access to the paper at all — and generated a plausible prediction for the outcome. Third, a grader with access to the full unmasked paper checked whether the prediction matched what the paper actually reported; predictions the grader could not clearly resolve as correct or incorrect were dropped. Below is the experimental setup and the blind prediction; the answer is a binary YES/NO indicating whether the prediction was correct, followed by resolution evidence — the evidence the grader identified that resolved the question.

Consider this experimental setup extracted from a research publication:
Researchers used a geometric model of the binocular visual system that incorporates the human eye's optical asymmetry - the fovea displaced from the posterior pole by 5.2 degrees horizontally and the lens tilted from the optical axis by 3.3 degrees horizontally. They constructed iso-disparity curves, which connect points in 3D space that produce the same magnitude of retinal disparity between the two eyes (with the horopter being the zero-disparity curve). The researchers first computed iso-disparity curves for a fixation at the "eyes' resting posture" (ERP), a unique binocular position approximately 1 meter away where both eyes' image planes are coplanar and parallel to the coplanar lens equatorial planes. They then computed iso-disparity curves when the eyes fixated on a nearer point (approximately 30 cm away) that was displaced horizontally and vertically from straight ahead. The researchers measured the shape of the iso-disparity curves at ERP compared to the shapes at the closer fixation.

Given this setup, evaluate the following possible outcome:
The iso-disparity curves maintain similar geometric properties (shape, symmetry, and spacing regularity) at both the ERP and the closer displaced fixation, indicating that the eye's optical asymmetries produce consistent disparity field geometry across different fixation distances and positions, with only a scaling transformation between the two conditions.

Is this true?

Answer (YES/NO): NO